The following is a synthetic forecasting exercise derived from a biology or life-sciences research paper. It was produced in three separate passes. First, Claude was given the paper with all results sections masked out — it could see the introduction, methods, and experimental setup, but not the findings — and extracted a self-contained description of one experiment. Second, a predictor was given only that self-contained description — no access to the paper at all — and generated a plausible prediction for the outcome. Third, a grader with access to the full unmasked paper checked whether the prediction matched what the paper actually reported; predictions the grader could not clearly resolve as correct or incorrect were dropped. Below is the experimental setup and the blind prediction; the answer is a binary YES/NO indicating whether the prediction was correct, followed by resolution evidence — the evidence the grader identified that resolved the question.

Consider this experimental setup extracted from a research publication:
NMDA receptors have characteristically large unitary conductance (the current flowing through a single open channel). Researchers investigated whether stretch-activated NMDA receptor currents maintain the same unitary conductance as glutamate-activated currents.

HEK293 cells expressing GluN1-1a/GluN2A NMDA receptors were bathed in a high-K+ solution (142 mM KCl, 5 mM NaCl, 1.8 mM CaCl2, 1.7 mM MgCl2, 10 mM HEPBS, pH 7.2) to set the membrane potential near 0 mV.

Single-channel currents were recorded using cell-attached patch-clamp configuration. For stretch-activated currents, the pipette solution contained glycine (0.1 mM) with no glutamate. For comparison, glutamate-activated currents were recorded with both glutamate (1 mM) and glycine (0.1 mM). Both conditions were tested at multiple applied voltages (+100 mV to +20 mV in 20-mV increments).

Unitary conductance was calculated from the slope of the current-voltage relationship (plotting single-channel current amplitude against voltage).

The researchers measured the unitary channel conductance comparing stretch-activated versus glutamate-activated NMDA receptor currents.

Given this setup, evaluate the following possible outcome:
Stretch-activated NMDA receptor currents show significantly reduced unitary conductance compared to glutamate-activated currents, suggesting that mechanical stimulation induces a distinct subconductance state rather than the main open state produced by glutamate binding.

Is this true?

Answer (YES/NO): NO